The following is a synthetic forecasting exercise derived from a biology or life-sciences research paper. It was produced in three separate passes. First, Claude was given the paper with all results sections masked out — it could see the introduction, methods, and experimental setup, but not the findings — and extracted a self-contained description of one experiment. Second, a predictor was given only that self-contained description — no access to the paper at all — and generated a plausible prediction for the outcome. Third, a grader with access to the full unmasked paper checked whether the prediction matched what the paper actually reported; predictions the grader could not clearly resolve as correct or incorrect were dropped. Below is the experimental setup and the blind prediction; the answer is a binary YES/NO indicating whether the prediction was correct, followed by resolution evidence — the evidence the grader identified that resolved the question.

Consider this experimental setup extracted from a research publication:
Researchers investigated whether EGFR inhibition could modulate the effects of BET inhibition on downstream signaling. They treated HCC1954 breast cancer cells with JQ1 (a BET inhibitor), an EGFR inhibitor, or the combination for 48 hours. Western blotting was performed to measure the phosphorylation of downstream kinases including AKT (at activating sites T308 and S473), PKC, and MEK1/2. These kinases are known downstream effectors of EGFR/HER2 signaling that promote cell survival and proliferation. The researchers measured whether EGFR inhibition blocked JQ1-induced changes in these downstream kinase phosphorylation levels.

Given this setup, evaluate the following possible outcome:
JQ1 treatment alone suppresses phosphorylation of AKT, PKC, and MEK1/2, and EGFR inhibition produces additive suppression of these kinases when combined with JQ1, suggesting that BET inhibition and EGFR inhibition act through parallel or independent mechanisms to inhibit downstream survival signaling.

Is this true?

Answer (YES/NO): NO